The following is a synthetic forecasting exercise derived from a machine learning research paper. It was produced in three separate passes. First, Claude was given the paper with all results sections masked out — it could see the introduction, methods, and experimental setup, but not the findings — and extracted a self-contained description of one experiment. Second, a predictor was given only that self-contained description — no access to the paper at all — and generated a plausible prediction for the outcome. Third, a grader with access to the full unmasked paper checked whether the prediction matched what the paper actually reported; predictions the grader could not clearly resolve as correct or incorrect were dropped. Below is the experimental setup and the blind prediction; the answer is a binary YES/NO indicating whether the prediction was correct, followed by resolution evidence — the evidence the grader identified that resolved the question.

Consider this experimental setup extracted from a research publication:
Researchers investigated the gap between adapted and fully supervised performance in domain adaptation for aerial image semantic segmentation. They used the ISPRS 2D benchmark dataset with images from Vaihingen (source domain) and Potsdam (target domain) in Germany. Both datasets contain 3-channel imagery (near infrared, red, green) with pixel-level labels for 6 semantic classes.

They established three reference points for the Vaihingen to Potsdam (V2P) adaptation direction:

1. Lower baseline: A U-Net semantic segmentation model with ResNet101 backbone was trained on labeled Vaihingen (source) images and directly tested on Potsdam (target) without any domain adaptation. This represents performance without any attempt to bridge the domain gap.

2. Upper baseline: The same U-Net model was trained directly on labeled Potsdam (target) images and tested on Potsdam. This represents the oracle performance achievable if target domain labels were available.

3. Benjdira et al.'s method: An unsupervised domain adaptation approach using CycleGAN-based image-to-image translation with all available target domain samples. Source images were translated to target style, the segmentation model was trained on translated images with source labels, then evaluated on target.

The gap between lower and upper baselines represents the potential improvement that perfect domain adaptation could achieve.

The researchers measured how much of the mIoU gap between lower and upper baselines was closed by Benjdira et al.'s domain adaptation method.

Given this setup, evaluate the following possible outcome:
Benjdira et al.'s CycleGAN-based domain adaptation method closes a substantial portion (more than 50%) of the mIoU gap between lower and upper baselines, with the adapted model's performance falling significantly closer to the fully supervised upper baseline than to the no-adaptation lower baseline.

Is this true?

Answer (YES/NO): NO